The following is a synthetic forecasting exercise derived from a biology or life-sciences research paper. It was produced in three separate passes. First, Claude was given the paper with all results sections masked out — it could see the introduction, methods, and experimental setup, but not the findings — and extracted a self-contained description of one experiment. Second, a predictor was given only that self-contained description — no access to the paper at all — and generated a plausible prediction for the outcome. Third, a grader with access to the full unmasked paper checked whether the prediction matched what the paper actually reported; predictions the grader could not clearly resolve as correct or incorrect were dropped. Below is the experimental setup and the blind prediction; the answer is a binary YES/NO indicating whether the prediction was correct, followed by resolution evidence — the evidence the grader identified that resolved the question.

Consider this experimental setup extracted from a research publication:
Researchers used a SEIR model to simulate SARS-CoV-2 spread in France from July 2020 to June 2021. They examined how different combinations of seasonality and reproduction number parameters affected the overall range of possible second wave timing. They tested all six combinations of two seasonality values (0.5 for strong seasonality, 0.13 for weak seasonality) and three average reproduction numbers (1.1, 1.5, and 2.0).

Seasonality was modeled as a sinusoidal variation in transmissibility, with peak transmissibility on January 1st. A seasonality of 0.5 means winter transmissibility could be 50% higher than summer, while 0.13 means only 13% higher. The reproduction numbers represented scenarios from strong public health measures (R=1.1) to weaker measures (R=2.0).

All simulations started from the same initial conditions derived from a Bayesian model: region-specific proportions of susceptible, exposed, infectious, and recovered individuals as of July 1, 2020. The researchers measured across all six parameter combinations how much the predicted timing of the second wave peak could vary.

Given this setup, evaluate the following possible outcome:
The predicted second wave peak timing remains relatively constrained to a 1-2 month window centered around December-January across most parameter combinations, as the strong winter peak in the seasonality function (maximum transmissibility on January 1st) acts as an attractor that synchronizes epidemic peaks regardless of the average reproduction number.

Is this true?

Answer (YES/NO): NO